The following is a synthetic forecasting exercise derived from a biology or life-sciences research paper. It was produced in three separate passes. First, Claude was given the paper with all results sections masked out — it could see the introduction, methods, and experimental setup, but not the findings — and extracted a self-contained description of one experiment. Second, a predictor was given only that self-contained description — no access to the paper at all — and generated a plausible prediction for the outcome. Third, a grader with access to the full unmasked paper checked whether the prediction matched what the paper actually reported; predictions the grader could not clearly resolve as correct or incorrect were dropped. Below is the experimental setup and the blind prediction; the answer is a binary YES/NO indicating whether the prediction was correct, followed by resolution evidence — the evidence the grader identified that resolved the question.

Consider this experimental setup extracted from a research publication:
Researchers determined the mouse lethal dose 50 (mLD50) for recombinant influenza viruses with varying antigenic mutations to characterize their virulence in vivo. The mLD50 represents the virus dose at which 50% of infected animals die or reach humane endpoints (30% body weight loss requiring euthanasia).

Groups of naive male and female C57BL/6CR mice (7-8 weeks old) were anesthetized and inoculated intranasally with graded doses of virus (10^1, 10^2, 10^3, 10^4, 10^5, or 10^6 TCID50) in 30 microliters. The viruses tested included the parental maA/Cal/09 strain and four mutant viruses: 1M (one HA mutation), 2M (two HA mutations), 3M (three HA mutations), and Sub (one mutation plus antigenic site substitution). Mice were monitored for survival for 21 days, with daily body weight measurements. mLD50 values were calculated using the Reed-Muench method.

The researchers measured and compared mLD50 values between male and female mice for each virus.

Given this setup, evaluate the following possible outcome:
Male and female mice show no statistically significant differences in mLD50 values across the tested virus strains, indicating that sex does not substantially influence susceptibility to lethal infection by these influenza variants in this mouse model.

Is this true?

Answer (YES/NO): NO